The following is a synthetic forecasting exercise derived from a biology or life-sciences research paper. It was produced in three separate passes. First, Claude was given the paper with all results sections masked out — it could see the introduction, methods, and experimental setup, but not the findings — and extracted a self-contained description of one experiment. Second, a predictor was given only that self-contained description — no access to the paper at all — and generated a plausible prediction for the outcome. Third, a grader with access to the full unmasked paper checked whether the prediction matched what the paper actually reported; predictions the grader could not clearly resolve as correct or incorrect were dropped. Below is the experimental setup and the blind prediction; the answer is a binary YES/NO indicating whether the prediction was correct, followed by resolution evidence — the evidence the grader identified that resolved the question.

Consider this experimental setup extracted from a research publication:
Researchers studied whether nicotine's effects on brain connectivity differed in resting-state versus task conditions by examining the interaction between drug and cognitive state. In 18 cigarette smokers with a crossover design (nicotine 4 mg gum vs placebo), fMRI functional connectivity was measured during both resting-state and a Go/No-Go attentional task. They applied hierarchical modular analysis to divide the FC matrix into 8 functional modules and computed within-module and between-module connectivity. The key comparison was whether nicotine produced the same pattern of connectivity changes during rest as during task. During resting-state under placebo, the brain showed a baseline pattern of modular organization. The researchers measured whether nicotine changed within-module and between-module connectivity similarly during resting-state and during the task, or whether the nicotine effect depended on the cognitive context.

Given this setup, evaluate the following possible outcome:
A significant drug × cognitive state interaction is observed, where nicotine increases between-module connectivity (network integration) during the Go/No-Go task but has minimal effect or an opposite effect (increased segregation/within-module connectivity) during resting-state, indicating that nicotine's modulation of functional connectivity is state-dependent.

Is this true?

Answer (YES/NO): NO